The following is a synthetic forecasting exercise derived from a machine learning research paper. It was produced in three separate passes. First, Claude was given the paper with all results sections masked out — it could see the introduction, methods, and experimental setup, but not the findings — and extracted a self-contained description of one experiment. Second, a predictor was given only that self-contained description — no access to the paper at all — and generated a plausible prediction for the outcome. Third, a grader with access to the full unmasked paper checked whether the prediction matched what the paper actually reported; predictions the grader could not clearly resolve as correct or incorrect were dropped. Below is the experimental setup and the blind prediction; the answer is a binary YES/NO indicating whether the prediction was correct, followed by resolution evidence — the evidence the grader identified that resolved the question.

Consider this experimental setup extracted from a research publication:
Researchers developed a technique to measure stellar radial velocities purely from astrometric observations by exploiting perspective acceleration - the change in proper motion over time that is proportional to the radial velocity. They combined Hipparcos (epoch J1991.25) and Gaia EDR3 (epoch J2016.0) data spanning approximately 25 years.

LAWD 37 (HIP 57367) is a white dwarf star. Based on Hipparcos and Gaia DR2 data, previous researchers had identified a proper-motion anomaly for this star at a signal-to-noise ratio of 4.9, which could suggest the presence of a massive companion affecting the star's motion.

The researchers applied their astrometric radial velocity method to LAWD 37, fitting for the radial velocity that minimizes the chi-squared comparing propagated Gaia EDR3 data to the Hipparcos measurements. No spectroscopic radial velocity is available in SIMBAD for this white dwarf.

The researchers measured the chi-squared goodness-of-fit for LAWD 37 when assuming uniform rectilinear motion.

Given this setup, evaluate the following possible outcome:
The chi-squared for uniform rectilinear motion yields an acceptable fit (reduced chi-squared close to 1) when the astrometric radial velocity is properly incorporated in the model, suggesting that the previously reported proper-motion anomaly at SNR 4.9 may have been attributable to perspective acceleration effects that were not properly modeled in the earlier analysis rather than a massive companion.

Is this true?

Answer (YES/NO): NO